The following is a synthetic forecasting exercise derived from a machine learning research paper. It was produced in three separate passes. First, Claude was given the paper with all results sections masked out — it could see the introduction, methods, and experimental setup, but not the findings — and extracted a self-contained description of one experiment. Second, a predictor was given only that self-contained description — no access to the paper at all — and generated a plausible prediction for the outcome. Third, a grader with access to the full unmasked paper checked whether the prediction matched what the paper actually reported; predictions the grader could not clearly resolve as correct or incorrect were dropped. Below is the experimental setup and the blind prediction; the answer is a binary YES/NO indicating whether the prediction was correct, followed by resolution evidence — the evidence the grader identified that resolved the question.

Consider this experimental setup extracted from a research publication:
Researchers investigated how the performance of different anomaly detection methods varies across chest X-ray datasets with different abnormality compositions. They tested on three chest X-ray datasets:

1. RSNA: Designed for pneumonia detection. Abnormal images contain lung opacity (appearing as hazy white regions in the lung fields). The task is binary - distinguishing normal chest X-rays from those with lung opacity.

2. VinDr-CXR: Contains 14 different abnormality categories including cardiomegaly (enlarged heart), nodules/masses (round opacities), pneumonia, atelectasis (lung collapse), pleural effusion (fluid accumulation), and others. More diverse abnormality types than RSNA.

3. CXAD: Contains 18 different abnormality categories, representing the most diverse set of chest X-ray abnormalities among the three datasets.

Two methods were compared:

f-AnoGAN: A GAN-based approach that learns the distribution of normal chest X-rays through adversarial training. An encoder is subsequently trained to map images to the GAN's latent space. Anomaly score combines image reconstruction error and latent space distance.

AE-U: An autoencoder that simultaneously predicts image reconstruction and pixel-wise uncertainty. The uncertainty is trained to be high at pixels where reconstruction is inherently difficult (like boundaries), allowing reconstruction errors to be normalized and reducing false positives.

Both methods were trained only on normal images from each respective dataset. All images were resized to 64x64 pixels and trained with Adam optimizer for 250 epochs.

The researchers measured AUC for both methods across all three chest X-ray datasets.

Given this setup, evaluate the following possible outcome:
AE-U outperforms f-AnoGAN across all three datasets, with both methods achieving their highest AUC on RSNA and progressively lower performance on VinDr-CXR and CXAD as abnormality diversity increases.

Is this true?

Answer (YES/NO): NO